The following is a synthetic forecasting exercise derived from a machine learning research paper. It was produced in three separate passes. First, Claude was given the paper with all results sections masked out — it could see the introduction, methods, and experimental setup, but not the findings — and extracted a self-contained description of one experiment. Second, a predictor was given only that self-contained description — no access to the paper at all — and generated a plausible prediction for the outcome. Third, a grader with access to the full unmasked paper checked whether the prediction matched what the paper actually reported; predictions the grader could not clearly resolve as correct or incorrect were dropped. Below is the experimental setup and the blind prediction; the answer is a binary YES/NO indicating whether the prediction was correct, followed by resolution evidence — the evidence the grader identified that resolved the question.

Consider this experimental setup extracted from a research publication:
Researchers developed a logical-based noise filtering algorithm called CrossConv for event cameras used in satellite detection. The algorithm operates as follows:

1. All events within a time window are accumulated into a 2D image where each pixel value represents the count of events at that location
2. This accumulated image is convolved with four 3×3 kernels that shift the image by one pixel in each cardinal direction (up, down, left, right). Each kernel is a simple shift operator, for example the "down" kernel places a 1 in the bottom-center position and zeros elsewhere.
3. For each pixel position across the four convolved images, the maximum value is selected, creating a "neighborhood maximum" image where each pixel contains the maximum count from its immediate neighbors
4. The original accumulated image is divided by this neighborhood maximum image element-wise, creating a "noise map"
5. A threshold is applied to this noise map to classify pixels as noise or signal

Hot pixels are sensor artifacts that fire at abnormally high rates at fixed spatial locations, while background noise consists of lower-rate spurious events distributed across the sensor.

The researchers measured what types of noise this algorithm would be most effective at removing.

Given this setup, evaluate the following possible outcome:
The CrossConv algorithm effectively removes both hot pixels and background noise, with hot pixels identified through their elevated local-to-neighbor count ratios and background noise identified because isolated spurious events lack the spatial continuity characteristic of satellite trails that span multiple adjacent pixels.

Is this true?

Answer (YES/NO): NO